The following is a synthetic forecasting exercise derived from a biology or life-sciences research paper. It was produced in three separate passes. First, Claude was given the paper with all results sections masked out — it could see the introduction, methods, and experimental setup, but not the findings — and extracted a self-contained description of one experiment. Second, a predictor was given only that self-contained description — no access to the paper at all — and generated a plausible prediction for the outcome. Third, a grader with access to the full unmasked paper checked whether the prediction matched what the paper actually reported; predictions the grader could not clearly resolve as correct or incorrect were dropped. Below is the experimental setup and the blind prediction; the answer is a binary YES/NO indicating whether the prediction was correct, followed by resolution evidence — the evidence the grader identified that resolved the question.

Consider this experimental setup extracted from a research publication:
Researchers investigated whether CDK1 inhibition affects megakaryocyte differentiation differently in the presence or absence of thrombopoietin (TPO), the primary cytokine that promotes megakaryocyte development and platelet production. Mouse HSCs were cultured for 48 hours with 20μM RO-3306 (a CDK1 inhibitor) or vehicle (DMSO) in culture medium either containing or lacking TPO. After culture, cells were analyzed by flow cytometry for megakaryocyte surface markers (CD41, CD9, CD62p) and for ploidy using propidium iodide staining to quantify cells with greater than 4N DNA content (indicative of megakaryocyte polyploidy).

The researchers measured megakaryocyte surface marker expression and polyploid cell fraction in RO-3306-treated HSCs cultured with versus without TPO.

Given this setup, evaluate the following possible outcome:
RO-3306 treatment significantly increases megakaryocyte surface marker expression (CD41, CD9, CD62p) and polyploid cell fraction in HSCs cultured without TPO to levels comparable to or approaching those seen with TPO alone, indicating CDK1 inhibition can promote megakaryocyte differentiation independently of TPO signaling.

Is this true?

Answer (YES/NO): YES